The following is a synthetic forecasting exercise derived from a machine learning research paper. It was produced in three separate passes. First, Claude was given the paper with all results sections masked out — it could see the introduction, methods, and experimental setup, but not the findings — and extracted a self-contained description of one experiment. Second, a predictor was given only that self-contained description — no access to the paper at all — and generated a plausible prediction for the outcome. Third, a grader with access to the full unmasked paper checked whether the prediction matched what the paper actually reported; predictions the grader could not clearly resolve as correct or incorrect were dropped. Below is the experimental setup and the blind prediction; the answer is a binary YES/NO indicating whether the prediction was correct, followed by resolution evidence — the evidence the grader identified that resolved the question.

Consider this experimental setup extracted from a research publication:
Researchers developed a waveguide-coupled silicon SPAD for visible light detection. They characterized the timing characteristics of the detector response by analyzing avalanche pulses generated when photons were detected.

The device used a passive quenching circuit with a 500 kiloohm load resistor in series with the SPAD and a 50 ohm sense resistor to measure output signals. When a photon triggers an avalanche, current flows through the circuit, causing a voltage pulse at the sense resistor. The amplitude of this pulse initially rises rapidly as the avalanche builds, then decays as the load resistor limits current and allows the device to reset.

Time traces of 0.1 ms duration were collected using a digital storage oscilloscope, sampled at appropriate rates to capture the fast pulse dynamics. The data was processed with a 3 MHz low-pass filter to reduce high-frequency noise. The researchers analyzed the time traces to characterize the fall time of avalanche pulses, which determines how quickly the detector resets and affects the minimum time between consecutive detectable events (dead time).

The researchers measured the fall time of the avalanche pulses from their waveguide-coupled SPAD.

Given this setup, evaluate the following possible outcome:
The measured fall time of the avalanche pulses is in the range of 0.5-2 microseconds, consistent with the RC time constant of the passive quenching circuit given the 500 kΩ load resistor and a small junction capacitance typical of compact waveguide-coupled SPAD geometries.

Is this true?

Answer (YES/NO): NO